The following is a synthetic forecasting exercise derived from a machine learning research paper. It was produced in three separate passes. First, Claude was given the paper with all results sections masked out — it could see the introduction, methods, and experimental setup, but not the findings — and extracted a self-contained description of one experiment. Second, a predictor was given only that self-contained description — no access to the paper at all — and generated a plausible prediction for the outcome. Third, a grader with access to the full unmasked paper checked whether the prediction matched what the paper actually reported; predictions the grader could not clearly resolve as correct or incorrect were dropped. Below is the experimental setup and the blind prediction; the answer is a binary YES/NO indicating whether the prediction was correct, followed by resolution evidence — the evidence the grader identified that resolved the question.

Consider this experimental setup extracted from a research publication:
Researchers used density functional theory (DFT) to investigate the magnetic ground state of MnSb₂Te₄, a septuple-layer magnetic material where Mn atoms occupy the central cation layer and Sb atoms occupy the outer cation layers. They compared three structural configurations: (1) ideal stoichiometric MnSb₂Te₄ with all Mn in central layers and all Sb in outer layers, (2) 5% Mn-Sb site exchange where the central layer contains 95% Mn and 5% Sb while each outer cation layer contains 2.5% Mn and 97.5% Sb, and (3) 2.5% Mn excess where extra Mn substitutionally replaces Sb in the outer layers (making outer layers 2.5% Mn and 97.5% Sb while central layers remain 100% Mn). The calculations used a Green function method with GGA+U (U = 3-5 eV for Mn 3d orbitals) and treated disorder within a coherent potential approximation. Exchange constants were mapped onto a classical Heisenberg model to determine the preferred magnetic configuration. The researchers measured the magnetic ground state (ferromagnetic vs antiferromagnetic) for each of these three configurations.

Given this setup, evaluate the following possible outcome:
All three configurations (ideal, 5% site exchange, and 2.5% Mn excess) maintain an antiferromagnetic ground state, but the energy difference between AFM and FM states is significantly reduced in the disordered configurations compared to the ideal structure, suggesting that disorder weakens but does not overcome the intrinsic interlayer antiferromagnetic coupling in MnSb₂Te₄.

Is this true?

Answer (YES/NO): NO